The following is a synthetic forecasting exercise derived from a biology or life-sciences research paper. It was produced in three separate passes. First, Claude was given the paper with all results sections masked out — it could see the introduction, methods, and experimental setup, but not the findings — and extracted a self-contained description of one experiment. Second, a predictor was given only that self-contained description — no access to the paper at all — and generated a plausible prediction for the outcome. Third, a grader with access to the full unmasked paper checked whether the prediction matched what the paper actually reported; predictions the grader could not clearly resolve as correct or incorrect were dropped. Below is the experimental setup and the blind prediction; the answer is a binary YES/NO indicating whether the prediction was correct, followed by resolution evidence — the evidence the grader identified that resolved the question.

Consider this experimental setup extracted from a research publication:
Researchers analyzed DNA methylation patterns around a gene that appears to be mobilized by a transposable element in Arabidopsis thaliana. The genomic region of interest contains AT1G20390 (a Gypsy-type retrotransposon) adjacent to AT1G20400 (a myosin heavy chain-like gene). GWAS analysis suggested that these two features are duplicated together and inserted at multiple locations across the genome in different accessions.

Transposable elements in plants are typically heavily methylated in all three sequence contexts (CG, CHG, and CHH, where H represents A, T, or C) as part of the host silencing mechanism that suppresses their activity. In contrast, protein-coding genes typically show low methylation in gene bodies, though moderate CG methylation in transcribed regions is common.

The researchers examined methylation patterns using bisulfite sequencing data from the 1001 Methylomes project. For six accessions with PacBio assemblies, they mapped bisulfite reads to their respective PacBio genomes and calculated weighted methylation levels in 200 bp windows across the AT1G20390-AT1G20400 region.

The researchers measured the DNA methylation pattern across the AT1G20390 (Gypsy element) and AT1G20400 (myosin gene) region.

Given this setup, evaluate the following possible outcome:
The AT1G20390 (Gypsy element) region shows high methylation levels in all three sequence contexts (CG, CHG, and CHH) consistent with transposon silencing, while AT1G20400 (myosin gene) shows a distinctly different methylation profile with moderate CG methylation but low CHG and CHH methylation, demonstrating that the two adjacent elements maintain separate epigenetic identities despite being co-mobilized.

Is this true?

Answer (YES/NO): NO